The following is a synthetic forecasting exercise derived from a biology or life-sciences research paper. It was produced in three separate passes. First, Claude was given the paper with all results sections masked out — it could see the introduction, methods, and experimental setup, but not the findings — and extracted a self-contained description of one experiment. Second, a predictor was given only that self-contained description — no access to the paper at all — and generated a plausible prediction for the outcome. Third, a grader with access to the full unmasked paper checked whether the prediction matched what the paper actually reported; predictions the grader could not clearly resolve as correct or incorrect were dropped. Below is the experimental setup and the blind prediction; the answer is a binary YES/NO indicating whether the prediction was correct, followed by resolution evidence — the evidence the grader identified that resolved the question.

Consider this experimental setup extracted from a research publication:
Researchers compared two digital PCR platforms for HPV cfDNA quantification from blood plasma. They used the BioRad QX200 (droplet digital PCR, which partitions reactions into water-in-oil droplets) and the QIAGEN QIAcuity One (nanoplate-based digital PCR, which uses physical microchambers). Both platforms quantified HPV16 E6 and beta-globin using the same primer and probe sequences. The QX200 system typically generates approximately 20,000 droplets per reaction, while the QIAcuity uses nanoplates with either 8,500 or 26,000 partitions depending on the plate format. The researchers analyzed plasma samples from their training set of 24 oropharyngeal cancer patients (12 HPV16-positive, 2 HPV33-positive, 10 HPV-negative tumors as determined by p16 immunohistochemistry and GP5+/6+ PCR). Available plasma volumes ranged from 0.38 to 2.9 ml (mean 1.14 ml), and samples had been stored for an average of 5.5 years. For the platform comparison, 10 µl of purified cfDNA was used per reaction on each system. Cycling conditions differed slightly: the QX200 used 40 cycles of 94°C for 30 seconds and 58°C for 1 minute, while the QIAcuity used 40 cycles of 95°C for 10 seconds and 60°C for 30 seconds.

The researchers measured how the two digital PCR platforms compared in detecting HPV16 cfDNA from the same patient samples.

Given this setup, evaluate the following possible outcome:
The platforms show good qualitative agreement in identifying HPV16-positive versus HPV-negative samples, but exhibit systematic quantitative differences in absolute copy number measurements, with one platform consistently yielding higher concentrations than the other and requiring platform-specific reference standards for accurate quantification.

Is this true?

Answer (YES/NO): NO